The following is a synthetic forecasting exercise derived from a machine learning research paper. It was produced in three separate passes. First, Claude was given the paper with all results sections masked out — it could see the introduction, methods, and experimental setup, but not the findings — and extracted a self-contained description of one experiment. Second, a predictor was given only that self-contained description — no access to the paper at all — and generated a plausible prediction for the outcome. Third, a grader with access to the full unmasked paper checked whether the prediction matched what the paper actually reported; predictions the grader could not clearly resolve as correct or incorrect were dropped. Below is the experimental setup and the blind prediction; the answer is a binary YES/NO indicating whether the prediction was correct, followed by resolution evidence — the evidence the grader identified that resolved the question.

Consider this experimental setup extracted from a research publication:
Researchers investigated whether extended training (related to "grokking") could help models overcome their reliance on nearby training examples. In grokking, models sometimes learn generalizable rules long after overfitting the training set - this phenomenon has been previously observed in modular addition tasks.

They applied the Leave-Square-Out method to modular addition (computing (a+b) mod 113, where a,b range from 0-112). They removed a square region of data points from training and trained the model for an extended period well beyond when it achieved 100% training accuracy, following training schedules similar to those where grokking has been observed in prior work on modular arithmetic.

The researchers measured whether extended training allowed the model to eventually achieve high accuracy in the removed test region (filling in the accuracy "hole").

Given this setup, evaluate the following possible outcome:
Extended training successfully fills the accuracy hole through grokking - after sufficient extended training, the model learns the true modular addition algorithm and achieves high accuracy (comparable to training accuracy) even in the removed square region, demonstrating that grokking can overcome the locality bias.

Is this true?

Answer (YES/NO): NO